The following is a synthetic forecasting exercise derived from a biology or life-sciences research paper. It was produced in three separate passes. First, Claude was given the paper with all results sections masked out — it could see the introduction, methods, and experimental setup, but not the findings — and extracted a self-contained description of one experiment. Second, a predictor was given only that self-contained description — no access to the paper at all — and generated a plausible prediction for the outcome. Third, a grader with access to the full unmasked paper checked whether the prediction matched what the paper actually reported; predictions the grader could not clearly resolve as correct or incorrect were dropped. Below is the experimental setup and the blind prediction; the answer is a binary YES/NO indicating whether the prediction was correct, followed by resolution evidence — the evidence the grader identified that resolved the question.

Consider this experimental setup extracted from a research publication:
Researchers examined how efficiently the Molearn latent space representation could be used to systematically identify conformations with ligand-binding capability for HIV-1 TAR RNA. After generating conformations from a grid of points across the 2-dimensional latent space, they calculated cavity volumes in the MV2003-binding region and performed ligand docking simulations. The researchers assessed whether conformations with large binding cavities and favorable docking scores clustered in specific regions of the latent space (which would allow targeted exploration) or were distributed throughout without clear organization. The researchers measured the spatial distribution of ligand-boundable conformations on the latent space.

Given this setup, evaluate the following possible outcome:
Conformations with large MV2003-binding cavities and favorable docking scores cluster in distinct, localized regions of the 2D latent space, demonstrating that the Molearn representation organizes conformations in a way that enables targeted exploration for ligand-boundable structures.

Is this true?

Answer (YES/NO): NO